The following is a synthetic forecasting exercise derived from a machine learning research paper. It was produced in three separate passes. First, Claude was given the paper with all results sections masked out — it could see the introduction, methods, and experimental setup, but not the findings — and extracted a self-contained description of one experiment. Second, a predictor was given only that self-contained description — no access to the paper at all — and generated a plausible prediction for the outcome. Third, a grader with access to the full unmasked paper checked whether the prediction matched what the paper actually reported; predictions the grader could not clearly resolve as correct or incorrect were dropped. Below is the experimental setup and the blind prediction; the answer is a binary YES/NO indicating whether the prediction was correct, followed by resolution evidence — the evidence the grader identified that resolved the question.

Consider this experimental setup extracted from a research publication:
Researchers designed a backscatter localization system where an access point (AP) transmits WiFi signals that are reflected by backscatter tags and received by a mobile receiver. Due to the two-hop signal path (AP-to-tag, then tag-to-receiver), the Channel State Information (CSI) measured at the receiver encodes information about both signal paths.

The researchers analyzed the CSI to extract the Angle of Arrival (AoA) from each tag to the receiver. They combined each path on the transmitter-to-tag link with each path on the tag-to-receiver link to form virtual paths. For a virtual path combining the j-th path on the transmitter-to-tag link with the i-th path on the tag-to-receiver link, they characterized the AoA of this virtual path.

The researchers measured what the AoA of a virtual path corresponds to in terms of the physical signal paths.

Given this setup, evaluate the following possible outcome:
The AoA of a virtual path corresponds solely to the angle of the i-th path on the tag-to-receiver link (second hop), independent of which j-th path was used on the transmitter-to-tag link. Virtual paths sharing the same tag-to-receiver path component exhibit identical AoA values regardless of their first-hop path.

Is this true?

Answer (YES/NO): YES